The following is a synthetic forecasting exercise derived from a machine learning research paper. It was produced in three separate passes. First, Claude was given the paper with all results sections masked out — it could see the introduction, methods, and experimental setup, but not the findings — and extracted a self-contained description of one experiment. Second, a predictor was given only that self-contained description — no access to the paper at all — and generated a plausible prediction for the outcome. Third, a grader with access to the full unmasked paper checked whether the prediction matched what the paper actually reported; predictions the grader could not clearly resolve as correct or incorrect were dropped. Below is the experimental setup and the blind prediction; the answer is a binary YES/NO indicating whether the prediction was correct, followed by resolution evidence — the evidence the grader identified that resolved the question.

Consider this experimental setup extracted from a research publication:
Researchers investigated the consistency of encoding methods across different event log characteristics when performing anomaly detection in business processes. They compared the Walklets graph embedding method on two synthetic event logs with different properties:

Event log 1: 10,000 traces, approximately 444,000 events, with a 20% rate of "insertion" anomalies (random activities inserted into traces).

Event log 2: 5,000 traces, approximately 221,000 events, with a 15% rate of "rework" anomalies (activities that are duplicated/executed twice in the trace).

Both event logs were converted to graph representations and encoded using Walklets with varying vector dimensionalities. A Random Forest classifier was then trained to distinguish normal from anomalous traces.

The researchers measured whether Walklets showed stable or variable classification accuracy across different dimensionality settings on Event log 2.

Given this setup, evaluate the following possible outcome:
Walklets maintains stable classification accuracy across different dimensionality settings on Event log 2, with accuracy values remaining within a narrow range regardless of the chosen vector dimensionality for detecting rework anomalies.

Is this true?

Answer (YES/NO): YES